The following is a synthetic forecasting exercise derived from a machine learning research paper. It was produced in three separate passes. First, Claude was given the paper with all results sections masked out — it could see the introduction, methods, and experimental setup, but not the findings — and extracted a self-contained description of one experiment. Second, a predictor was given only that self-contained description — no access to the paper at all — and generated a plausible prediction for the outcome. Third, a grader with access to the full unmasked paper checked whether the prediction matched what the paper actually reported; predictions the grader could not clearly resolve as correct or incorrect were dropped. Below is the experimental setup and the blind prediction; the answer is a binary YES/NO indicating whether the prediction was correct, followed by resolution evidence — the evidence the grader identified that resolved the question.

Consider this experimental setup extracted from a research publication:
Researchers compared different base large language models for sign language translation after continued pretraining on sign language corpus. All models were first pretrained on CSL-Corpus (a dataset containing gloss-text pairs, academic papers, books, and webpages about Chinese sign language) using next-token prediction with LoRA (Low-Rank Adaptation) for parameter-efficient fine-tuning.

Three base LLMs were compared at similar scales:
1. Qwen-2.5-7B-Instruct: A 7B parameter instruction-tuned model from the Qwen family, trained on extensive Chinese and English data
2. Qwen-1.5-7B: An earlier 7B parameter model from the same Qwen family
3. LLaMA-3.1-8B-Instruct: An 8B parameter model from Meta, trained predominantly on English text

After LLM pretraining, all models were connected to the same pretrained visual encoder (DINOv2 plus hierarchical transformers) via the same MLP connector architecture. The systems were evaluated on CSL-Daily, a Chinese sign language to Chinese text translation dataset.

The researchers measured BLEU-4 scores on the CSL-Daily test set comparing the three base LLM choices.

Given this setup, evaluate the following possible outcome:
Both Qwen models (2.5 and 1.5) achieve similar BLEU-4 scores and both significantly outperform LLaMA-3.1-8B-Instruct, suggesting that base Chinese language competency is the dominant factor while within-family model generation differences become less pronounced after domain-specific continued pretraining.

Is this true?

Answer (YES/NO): NO